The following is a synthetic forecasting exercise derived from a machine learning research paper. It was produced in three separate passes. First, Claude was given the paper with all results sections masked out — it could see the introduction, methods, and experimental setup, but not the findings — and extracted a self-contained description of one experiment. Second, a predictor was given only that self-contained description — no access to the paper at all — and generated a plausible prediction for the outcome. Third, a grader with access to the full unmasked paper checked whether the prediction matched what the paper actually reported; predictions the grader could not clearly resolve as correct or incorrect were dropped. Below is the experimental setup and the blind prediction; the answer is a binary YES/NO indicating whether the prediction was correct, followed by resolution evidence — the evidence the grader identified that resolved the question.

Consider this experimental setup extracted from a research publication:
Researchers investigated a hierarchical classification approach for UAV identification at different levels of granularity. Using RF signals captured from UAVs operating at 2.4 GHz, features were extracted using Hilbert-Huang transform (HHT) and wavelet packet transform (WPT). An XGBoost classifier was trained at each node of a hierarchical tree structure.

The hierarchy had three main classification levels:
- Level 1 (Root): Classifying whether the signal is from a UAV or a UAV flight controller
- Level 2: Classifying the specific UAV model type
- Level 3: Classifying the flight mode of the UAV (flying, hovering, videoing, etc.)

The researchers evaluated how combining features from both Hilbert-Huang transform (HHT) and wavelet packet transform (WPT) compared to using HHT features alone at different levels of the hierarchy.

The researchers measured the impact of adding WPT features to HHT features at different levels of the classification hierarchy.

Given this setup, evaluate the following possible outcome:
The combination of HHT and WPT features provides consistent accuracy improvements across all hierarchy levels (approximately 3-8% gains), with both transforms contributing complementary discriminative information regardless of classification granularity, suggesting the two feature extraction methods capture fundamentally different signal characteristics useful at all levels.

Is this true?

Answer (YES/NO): NO